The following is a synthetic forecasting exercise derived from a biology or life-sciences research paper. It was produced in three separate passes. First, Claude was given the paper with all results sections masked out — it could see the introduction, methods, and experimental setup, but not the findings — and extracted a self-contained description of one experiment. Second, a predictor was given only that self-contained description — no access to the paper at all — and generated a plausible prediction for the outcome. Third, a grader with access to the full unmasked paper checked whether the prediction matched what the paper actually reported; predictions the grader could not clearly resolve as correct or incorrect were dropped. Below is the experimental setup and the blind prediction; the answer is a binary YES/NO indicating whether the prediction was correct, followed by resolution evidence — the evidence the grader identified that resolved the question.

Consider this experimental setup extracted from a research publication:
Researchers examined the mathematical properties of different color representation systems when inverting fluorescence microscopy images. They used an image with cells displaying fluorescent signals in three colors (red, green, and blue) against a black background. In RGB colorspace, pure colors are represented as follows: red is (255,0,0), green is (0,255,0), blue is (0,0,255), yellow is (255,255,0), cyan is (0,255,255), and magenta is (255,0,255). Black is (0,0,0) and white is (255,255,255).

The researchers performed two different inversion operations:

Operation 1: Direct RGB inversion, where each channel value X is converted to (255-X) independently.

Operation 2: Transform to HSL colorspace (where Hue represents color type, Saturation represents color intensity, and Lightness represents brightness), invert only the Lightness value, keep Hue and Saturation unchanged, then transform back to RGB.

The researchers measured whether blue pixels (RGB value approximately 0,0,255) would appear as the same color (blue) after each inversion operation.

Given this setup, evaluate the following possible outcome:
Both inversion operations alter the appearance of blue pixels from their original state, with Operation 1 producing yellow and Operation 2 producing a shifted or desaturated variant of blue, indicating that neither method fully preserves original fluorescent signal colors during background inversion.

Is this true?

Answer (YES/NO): NO